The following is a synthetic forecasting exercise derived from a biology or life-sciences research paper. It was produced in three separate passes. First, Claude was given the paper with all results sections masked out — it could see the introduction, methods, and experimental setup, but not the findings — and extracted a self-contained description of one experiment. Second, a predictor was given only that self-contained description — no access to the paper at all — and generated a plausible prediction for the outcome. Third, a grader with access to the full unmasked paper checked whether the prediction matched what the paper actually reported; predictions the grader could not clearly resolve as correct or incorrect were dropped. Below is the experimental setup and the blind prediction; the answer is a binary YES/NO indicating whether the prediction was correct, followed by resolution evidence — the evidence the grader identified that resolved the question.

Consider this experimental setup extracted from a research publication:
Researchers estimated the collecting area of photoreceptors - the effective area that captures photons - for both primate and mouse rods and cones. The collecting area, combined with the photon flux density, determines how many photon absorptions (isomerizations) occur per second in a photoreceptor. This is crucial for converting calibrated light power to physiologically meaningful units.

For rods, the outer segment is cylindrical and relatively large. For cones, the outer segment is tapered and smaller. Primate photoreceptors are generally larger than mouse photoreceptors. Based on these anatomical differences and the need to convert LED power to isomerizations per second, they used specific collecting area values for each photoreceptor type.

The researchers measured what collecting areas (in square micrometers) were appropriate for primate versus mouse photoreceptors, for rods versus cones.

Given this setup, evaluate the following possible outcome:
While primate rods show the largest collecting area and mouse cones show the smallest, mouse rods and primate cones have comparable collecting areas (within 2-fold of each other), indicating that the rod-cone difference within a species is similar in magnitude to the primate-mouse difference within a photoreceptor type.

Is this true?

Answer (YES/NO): YES